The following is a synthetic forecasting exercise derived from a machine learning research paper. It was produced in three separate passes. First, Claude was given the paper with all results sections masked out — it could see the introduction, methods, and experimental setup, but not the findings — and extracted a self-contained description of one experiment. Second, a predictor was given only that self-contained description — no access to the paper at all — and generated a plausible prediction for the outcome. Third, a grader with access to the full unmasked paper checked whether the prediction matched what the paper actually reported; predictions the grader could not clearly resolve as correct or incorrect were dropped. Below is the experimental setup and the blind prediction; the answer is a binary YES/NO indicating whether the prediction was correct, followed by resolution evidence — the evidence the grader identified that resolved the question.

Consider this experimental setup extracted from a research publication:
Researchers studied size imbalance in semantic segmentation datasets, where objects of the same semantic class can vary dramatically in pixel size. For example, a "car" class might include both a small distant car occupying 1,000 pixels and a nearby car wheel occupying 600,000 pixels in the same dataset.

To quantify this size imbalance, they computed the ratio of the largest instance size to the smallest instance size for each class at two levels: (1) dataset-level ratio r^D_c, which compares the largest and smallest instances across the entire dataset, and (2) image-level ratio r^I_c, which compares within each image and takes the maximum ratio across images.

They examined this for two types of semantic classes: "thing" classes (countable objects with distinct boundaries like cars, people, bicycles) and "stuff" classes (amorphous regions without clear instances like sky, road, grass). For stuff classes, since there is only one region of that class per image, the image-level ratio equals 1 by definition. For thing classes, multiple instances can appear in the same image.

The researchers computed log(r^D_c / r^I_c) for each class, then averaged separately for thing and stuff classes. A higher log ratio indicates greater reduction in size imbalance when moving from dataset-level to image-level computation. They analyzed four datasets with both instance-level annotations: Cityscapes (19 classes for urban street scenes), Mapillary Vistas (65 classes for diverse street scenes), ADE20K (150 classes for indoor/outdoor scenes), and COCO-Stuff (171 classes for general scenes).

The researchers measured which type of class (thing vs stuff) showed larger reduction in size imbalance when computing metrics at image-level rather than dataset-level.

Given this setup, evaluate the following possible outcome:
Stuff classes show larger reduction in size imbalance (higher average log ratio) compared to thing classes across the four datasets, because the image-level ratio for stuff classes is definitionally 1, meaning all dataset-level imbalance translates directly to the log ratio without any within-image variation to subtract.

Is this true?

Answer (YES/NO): YES